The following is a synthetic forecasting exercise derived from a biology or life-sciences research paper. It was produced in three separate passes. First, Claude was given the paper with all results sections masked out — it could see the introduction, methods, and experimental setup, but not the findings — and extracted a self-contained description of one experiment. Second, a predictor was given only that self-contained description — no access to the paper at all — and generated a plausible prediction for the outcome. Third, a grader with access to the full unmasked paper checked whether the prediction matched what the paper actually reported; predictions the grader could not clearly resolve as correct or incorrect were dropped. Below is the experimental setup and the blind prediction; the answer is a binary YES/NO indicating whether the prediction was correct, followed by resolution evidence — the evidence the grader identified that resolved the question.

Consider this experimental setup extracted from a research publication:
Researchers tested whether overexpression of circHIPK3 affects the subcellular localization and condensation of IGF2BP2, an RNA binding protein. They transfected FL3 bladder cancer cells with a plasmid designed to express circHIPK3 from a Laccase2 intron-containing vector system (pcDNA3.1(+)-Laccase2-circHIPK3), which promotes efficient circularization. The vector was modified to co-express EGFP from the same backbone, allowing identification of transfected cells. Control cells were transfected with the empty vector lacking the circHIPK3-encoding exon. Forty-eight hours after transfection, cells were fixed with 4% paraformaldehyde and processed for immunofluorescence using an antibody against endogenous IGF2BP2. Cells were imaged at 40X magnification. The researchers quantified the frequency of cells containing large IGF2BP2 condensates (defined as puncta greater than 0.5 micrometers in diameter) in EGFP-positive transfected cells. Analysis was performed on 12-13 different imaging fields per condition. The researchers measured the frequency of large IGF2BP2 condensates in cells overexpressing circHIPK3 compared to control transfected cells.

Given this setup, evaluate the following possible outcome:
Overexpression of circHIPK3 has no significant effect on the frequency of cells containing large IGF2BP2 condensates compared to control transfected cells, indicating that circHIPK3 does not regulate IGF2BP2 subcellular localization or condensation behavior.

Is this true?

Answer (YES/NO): NO